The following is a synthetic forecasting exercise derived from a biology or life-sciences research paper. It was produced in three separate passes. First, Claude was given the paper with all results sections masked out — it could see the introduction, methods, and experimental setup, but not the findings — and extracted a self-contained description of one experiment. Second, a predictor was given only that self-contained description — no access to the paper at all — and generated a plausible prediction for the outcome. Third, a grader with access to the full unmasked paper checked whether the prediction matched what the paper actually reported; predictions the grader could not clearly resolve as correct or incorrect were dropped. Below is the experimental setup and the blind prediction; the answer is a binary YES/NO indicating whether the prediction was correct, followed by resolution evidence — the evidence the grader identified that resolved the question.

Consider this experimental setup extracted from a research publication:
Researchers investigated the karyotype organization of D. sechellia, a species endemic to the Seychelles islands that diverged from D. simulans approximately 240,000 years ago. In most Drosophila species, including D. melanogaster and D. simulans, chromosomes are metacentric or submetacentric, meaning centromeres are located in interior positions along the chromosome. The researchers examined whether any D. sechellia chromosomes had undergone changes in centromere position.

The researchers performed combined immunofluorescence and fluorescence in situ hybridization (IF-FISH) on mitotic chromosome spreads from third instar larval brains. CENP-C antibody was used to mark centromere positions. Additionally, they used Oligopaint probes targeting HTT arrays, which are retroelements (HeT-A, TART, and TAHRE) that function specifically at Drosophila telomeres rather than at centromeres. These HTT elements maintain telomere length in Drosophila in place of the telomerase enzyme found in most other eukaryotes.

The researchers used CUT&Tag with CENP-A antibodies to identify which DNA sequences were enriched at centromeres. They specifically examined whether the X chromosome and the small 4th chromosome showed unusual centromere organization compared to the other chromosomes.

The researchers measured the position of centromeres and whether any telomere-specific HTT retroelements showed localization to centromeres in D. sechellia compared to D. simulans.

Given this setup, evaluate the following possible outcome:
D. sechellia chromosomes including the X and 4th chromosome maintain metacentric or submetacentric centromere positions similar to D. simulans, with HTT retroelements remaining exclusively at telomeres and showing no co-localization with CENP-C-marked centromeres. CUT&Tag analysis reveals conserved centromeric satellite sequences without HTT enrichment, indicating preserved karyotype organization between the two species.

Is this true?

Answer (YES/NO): NO